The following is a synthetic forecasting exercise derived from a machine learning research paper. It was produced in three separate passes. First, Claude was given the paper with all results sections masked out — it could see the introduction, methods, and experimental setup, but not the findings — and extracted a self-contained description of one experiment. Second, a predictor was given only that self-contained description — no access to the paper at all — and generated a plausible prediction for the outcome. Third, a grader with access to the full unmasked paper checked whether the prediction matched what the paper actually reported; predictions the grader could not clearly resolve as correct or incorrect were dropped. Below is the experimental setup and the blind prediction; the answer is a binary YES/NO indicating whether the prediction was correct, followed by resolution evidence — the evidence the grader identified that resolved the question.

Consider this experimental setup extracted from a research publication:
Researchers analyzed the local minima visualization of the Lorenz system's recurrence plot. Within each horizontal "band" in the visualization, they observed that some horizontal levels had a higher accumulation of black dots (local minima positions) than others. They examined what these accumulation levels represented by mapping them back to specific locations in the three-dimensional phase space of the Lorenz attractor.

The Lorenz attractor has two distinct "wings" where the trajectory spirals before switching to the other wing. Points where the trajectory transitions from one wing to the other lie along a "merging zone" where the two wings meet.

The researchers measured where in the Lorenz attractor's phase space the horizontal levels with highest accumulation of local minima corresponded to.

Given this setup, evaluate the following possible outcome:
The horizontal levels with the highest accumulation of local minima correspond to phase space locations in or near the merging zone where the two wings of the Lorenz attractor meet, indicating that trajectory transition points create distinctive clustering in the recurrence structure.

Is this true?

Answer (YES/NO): YES